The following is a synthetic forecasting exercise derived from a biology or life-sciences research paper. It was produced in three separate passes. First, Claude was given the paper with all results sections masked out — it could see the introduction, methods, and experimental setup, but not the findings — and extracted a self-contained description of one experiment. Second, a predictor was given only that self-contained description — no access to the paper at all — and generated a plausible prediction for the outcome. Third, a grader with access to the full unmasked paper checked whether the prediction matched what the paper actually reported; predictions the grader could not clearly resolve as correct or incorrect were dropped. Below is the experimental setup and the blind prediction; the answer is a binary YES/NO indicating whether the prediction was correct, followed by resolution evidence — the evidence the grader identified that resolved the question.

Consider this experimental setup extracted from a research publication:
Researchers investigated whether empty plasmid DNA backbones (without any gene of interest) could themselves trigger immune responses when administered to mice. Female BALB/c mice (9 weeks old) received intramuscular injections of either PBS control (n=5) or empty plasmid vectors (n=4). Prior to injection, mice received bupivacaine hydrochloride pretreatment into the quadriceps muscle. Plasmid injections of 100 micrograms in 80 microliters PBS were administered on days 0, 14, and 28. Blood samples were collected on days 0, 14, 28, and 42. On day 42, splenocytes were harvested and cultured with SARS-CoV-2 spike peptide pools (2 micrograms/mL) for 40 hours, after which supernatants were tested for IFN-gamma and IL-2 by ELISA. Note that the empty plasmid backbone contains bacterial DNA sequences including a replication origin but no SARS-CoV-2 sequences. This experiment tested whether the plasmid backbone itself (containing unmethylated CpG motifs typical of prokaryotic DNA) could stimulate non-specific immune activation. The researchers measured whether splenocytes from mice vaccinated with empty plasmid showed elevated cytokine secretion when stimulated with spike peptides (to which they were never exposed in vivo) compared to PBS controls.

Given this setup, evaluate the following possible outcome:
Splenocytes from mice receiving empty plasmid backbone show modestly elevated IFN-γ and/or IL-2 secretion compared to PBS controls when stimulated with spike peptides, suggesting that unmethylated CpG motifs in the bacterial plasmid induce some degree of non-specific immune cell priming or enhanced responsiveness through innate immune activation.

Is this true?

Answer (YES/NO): NO